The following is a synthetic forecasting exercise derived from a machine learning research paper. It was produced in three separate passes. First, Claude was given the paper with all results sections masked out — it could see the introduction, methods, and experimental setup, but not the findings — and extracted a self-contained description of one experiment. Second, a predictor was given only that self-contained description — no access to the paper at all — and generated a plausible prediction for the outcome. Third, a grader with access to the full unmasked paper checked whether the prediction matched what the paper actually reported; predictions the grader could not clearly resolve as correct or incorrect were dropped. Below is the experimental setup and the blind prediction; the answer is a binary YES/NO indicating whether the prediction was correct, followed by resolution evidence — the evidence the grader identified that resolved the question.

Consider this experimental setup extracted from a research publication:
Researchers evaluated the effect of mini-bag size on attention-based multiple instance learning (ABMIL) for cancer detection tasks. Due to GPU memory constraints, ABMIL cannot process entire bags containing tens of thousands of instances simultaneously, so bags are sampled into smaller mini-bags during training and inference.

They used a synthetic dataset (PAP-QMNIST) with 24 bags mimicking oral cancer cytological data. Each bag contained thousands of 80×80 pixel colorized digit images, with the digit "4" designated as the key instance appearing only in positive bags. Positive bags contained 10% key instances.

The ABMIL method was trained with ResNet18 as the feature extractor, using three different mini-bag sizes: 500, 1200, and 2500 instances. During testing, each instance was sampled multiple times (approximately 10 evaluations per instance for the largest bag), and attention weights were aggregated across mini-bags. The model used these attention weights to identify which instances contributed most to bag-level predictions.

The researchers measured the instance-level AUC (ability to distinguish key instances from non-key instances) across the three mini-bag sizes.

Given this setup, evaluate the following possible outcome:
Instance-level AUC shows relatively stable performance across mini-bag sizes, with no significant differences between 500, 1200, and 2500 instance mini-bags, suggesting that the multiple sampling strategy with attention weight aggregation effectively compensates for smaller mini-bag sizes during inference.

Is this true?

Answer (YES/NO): NO